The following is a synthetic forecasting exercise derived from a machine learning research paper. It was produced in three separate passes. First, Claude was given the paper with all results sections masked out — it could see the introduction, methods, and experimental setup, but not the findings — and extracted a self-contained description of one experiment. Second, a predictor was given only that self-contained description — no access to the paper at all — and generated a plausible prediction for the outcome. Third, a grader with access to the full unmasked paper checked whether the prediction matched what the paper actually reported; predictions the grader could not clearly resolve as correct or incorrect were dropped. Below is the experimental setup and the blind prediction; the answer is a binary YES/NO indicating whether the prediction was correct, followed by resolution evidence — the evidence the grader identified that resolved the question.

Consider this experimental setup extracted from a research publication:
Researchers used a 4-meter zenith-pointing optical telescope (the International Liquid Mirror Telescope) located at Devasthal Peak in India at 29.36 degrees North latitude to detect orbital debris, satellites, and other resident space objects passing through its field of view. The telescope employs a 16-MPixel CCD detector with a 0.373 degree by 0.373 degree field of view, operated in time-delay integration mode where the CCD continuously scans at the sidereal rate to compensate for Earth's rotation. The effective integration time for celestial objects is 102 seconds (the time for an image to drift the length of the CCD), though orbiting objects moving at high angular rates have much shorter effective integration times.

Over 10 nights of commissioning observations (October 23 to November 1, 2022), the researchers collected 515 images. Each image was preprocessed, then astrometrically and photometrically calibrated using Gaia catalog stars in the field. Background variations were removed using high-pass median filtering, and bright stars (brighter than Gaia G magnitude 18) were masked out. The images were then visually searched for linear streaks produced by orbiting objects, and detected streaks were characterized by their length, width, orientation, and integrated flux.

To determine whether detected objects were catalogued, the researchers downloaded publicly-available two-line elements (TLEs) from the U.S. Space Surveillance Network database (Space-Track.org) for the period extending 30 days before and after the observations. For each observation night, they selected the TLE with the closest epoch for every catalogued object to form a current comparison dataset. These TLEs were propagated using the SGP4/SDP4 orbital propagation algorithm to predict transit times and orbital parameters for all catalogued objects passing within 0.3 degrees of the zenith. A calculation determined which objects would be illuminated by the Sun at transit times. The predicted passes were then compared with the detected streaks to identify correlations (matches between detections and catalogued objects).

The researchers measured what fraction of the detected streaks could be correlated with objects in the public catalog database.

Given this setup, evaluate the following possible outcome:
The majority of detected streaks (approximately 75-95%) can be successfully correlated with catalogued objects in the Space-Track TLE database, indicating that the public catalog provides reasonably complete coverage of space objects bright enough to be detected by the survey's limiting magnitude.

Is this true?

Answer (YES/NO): NO